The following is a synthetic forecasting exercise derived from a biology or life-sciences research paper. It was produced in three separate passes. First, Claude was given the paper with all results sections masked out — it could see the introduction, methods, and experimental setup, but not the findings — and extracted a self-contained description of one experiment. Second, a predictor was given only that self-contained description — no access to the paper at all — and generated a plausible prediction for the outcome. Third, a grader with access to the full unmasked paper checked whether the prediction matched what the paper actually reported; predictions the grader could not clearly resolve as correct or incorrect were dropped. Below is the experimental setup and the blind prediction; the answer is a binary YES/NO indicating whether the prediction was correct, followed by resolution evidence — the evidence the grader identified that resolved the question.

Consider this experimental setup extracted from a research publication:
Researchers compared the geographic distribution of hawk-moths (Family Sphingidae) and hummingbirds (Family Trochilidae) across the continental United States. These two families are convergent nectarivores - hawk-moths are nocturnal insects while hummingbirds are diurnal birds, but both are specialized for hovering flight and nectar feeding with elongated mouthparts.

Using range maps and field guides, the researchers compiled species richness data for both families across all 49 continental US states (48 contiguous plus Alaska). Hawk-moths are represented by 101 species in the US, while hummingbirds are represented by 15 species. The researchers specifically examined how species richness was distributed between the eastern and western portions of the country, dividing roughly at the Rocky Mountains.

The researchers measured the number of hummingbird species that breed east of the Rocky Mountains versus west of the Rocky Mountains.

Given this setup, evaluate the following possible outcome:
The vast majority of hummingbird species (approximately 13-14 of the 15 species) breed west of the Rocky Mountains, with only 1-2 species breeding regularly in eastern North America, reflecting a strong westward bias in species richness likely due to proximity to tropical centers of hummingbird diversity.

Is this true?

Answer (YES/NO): YES